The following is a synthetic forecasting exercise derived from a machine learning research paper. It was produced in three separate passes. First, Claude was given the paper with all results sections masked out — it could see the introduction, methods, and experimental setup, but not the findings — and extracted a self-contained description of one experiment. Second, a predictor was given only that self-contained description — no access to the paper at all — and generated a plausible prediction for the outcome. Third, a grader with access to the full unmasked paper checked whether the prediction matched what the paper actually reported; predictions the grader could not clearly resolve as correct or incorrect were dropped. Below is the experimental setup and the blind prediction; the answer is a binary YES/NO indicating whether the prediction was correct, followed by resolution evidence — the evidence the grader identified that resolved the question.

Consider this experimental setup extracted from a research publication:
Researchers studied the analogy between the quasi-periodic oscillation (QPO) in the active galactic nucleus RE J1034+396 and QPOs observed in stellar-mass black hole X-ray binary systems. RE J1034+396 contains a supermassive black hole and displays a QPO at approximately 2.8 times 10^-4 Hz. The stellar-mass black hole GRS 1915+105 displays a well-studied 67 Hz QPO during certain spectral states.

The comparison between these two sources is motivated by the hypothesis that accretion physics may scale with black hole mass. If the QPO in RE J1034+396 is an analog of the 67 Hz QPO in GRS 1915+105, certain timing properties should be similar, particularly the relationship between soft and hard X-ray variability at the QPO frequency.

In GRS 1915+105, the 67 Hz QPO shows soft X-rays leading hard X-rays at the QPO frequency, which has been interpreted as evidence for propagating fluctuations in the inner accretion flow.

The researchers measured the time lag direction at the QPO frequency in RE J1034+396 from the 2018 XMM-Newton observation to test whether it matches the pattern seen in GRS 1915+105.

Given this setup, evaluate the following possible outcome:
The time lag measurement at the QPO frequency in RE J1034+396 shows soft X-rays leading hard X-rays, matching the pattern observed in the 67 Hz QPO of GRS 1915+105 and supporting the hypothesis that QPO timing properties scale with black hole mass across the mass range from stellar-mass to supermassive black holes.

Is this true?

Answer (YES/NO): YES